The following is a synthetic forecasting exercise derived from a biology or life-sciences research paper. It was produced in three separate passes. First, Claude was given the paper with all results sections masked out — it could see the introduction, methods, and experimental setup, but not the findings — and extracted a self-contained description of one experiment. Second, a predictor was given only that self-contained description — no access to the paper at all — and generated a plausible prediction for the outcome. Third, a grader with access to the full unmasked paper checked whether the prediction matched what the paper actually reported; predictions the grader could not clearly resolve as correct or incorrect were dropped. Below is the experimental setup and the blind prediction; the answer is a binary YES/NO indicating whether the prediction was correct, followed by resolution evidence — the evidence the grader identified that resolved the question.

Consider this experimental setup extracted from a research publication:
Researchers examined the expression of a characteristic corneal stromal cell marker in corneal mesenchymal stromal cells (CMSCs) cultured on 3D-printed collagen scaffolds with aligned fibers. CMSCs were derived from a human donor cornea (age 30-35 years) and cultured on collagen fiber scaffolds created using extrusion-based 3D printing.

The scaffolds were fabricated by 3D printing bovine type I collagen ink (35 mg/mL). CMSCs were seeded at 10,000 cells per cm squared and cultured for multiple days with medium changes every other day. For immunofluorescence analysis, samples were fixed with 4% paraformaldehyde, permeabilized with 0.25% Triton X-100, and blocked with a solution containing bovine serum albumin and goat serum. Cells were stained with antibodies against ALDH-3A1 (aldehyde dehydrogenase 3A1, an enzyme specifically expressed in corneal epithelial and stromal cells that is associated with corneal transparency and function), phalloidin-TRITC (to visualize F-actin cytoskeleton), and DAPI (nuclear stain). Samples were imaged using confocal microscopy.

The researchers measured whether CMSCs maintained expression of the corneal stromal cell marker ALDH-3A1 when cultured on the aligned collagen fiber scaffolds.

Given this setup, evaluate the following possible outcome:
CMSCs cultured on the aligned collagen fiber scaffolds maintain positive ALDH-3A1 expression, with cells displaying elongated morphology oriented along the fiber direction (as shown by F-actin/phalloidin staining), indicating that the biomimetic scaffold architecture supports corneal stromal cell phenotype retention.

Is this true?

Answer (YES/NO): YES